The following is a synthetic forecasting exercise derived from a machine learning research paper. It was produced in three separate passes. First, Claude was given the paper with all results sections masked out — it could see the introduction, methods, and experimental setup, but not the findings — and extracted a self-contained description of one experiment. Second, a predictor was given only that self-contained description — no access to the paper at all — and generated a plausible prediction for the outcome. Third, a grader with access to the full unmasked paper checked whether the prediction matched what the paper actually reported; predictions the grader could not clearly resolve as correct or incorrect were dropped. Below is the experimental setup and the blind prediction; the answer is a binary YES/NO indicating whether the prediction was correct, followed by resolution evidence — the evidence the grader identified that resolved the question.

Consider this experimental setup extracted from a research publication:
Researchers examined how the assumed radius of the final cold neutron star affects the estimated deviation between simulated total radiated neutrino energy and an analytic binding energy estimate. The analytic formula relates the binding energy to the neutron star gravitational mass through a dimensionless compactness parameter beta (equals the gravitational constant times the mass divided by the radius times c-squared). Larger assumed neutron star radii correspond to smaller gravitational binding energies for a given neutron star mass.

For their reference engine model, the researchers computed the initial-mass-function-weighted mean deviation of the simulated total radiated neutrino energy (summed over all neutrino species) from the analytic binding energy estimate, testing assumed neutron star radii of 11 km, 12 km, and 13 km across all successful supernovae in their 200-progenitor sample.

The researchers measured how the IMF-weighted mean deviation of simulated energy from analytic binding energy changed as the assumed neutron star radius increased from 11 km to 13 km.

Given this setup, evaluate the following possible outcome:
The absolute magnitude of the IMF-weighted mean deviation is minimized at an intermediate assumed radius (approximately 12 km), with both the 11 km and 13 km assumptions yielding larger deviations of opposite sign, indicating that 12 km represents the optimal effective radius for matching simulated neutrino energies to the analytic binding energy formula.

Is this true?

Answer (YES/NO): NO